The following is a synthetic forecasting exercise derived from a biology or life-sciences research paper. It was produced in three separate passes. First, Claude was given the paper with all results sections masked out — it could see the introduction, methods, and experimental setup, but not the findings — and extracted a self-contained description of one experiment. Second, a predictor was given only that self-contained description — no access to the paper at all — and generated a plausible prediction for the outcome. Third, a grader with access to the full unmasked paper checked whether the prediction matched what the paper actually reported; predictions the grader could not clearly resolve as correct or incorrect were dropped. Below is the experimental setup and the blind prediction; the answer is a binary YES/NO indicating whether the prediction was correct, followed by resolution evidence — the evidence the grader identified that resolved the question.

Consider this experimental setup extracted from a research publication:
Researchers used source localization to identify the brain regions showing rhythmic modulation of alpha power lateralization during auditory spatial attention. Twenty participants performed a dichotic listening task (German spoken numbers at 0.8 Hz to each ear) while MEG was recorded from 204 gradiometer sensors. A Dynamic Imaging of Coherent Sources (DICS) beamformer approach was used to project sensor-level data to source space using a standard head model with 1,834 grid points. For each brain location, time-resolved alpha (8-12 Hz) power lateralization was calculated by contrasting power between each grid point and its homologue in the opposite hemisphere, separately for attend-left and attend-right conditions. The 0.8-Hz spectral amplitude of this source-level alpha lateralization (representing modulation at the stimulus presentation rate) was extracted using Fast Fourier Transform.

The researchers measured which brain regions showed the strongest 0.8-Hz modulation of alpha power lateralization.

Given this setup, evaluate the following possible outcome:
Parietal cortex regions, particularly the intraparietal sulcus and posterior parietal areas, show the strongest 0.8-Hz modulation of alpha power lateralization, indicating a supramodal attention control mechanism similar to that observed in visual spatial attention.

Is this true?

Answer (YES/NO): NO